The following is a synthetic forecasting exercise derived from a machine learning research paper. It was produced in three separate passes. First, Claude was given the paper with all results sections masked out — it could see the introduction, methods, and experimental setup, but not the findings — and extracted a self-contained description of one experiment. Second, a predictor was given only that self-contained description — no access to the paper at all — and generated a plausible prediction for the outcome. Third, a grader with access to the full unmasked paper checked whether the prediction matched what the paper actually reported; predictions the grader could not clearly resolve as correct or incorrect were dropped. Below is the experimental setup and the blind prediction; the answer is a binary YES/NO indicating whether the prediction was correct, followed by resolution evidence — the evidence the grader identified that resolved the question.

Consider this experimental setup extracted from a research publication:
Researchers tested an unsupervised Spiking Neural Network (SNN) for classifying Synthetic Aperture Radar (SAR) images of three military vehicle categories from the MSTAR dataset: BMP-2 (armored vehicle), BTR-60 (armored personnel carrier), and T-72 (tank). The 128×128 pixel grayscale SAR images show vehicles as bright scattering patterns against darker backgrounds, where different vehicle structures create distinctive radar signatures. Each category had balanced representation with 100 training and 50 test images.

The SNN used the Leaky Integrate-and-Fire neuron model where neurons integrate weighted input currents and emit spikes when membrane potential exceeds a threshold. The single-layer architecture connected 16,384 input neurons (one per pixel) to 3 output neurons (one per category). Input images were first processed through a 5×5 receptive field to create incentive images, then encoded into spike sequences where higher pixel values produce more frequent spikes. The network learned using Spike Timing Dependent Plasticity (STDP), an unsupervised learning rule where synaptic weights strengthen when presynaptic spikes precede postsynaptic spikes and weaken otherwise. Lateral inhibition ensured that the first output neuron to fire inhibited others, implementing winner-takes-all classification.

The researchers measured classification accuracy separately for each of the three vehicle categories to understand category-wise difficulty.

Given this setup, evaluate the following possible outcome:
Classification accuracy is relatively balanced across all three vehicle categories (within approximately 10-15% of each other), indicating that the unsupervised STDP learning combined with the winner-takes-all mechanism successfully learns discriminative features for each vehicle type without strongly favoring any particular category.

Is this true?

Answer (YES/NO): YES